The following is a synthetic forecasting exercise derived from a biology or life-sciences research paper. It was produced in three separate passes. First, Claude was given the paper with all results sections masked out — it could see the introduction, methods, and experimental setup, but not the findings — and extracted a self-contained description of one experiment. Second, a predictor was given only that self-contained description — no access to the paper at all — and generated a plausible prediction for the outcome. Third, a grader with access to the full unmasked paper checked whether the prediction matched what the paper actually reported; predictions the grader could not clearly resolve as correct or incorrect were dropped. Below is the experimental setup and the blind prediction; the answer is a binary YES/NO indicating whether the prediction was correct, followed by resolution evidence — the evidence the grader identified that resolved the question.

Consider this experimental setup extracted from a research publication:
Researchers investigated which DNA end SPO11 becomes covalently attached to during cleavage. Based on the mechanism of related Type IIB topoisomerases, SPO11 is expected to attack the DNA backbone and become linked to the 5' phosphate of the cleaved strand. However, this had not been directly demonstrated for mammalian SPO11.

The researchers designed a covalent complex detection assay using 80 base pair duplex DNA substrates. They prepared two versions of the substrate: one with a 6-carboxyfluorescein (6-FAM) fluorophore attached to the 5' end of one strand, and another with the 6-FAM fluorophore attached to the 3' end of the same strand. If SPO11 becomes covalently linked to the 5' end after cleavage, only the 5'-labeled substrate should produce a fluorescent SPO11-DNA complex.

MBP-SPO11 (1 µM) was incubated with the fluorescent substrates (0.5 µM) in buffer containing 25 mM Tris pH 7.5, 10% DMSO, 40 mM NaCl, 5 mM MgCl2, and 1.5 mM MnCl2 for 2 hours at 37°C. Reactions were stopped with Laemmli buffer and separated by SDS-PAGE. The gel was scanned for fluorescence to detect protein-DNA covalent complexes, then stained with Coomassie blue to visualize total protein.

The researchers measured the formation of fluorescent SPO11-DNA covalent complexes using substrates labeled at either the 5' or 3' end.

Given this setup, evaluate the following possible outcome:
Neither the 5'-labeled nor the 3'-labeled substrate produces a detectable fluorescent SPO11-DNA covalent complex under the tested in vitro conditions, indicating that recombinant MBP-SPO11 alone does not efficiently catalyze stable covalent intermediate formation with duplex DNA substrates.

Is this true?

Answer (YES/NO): NO